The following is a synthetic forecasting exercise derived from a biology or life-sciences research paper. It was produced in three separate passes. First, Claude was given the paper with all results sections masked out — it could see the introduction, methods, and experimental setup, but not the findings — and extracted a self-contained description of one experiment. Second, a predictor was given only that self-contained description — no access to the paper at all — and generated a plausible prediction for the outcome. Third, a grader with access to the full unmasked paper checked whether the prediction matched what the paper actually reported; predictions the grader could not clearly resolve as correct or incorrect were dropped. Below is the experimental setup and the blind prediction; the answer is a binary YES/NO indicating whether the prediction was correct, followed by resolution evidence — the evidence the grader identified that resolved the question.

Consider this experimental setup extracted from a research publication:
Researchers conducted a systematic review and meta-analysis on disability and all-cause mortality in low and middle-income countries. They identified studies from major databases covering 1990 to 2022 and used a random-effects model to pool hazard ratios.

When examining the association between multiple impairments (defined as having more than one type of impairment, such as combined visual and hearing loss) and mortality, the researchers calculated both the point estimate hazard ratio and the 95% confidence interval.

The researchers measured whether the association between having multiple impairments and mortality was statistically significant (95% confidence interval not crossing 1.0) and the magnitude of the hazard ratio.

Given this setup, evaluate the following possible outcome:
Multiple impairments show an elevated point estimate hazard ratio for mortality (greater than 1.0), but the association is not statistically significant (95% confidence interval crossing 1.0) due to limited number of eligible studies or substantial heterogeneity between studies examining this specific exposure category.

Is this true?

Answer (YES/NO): YES